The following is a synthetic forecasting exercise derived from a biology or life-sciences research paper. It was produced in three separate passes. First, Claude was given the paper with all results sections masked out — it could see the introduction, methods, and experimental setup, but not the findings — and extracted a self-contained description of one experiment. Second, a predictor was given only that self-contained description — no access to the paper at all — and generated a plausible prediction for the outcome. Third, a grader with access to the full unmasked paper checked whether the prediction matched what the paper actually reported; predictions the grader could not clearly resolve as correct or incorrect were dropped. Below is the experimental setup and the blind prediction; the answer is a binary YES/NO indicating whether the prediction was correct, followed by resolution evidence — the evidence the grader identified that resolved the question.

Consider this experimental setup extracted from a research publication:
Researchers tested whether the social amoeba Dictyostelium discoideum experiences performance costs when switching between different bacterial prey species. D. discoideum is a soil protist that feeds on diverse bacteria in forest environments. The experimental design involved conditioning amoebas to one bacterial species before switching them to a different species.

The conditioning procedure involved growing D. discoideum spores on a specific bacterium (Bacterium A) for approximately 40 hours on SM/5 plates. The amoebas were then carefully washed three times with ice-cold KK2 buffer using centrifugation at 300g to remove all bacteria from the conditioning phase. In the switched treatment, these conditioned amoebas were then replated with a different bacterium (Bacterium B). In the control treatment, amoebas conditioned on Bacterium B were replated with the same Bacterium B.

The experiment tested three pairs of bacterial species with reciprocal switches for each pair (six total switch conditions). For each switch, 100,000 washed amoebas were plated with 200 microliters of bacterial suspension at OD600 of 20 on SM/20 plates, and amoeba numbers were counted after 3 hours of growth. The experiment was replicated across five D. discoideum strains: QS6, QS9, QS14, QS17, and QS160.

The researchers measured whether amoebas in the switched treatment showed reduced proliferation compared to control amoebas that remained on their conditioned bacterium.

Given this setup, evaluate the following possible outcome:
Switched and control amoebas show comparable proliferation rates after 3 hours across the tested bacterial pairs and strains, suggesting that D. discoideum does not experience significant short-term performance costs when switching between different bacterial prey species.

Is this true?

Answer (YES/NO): NO